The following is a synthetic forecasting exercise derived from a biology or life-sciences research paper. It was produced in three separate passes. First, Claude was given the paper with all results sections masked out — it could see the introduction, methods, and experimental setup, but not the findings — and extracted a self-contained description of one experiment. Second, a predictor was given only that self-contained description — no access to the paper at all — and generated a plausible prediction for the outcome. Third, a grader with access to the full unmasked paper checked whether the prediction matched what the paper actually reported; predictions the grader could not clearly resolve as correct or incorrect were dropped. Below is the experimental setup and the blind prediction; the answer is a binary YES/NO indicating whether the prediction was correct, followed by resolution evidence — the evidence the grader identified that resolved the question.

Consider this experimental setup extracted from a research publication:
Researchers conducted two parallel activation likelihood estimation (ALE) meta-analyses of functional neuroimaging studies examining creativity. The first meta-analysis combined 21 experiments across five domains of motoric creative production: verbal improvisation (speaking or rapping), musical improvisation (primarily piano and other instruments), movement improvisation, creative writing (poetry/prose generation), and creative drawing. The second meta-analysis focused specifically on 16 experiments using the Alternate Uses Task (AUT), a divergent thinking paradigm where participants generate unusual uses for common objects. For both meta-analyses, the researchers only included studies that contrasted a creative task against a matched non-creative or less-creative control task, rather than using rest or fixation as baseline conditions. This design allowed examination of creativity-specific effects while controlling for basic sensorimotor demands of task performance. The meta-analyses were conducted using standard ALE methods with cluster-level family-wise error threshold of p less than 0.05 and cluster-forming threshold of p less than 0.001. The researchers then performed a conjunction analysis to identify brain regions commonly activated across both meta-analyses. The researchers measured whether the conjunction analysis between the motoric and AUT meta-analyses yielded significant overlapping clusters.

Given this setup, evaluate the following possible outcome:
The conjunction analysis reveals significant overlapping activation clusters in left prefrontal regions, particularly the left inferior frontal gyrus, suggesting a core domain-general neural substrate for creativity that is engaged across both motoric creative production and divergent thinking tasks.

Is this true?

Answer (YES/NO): NO